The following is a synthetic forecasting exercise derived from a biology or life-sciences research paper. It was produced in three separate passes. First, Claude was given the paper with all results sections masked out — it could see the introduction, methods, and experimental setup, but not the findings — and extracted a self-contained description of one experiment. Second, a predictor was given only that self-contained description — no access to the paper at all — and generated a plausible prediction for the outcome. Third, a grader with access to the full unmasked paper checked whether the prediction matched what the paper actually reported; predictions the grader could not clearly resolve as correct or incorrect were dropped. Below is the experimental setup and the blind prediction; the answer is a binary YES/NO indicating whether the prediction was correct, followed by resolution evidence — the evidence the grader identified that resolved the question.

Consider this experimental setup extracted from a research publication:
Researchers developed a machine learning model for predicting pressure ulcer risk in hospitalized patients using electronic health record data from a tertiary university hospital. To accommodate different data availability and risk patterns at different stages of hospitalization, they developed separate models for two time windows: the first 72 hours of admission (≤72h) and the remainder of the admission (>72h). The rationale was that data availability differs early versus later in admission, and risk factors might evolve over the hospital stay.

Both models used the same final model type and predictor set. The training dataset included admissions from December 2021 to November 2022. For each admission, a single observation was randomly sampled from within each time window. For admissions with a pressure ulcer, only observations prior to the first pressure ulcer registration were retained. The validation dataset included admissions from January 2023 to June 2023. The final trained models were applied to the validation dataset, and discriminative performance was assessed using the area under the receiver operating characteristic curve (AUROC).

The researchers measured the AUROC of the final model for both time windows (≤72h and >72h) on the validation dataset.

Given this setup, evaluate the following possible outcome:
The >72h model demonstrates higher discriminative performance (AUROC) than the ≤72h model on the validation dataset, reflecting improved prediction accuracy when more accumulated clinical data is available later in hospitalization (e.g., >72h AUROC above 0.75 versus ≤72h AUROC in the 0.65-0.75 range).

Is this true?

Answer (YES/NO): NO